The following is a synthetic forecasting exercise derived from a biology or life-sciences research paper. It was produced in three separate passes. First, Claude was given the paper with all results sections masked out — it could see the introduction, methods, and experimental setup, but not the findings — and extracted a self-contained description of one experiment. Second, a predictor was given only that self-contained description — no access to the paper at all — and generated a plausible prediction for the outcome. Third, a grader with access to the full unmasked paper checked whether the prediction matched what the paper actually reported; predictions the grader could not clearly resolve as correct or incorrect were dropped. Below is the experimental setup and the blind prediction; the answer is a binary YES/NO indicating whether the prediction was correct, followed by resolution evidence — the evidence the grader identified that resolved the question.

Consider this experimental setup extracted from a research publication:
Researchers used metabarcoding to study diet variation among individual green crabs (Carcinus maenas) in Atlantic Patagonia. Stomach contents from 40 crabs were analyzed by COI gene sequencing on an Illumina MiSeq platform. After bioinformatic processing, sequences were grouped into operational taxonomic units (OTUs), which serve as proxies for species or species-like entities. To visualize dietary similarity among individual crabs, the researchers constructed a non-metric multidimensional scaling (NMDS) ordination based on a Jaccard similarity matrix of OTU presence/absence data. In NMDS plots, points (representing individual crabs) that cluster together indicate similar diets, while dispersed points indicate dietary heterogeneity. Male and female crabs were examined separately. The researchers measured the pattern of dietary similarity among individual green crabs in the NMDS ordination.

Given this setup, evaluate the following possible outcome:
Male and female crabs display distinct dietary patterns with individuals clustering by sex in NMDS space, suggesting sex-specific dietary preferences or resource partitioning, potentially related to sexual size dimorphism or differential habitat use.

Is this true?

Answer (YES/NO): NO